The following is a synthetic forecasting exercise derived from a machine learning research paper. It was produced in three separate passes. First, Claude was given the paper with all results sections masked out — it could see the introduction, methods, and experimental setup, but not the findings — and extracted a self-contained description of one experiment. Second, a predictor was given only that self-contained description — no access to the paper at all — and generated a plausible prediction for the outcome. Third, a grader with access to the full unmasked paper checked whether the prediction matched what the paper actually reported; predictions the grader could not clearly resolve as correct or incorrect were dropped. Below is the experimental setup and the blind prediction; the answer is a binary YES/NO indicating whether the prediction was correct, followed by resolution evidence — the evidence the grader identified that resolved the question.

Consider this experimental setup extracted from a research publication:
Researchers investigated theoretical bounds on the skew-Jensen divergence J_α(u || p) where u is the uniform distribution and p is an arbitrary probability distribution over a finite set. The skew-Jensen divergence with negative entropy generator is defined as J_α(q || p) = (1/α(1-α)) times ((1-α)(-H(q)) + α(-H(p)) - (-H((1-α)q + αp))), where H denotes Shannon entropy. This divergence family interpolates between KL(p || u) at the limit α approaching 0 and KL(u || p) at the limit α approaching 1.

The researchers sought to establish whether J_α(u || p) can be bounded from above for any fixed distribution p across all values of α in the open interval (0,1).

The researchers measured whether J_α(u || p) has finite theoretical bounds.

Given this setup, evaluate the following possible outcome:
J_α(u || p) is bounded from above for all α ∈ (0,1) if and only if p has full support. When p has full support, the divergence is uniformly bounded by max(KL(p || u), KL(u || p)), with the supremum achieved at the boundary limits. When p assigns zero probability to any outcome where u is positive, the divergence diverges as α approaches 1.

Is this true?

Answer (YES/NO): NO